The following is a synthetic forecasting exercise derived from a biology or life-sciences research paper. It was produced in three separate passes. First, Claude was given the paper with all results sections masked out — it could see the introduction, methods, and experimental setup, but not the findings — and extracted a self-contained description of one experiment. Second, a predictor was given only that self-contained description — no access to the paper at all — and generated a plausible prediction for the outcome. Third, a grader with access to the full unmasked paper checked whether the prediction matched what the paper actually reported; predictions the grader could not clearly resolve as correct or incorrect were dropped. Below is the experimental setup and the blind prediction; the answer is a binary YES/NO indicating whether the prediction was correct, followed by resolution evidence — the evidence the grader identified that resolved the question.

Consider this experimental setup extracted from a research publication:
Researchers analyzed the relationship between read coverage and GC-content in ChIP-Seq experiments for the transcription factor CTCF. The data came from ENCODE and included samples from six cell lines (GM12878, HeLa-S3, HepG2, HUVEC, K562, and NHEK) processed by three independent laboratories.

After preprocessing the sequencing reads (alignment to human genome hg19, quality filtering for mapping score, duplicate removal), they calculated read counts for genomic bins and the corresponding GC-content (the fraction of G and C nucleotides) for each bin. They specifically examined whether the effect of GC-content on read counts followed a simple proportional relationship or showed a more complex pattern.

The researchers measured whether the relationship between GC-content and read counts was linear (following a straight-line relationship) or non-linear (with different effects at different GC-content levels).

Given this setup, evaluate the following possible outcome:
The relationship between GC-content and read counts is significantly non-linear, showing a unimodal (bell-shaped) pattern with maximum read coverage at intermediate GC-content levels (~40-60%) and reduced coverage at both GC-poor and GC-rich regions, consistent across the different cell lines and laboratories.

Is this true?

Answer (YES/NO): NO